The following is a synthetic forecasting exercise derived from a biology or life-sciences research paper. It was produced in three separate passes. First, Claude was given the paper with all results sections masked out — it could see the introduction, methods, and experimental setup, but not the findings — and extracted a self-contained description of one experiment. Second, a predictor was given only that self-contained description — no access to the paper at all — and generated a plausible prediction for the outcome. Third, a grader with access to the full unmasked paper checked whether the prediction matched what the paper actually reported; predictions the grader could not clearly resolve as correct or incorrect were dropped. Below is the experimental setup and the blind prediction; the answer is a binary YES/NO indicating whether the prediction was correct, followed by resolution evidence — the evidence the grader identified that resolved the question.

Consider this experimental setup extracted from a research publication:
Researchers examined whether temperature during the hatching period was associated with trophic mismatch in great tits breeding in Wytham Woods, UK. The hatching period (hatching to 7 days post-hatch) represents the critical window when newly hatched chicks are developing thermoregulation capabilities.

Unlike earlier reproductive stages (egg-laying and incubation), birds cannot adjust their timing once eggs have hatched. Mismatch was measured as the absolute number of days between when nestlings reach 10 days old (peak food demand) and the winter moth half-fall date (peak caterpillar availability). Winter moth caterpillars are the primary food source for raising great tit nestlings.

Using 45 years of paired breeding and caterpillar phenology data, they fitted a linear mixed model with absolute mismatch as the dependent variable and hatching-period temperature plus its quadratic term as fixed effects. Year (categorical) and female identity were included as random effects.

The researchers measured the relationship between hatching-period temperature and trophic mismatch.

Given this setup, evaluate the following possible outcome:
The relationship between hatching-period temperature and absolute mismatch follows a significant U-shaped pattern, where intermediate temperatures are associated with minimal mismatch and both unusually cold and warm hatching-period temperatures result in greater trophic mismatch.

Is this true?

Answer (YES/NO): YES